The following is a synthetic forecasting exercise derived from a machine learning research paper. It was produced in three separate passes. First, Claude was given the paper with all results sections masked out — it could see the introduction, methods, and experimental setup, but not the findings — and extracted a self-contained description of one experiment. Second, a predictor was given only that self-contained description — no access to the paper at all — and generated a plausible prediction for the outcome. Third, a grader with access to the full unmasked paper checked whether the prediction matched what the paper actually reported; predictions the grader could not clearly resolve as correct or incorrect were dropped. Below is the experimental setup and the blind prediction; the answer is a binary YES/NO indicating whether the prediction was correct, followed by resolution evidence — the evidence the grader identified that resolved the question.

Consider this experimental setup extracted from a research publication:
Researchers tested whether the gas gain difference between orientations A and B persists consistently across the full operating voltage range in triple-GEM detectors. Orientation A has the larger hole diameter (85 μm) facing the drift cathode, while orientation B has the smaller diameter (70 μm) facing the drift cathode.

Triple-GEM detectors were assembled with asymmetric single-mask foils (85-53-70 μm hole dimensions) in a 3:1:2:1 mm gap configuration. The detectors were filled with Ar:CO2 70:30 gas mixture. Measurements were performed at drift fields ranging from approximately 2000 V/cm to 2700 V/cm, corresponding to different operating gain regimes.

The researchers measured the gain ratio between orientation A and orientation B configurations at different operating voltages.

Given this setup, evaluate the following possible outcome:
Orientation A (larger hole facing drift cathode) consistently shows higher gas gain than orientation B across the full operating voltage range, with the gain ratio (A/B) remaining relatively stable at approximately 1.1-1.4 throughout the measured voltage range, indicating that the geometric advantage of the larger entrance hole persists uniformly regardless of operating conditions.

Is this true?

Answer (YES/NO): NO